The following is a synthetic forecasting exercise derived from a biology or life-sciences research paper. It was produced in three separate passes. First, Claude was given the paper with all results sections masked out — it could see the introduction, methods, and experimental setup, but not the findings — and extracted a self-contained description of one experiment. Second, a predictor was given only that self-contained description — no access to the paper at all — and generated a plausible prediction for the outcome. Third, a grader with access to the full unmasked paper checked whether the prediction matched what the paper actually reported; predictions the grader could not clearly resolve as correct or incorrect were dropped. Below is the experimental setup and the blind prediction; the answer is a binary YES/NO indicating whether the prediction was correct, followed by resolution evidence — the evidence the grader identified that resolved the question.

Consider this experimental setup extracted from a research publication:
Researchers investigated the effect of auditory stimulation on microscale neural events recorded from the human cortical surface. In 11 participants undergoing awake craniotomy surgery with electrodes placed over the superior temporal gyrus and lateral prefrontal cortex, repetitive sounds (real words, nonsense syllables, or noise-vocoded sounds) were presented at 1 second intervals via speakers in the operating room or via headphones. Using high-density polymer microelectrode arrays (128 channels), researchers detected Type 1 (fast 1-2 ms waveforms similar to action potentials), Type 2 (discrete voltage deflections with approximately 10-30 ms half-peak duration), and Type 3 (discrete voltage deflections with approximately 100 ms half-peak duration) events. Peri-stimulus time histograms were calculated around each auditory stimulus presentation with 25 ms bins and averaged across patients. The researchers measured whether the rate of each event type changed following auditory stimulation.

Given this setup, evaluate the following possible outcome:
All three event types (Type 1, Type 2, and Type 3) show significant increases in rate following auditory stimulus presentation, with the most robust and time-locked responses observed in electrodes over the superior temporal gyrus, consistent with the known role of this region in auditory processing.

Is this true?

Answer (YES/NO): NO